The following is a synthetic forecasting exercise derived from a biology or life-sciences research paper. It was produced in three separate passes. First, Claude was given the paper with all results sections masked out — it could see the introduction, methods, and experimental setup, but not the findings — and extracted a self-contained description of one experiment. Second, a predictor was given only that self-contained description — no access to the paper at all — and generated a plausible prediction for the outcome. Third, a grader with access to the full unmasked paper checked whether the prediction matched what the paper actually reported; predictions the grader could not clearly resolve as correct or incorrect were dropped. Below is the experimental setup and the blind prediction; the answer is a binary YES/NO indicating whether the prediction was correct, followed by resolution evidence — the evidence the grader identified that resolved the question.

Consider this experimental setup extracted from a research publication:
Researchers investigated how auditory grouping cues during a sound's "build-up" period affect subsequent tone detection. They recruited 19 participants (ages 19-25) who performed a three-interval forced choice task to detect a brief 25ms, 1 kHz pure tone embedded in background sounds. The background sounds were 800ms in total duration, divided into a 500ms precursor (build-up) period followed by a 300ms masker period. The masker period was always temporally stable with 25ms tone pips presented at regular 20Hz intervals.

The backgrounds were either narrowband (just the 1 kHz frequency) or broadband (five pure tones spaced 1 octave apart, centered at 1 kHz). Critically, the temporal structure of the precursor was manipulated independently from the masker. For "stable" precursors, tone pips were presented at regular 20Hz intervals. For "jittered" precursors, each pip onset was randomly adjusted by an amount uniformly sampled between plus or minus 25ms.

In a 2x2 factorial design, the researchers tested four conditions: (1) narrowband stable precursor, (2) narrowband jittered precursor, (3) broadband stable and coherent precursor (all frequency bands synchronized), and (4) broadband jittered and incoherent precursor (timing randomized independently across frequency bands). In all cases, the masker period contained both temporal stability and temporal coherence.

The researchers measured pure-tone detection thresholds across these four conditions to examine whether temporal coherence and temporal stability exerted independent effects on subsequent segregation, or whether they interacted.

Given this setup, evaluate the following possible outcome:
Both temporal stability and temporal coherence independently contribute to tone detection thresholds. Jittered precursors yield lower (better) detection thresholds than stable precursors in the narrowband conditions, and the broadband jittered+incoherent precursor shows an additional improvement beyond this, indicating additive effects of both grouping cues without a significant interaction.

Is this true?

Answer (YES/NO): NO